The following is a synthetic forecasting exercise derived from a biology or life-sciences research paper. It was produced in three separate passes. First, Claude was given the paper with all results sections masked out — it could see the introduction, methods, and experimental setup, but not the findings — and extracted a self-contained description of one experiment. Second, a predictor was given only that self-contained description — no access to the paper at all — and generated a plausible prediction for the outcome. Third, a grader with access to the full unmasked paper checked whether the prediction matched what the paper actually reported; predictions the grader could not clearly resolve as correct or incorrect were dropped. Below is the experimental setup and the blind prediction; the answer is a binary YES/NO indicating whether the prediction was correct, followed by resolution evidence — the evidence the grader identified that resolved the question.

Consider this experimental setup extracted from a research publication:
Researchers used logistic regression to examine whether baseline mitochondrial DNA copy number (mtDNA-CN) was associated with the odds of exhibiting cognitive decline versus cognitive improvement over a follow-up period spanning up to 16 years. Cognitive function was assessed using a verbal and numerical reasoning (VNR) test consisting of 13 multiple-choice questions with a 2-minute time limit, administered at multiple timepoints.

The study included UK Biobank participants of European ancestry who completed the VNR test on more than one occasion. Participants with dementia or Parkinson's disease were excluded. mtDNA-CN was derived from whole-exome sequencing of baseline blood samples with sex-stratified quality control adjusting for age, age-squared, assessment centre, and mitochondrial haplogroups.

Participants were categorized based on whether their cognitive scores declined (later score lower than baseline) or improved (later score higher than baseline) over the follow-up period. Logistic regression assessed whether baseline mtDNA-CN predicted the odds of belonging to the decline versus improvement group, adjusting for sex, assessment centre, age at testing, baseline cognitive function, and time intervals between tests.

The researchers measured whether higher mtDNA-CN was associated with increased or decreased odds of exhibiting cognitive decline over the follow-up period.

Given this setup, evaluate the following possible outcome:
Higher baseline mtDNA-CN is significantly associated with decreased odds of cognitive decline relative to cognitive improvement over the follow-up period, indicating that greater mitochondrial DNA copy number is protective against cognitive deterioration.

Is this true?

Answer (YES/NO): YES